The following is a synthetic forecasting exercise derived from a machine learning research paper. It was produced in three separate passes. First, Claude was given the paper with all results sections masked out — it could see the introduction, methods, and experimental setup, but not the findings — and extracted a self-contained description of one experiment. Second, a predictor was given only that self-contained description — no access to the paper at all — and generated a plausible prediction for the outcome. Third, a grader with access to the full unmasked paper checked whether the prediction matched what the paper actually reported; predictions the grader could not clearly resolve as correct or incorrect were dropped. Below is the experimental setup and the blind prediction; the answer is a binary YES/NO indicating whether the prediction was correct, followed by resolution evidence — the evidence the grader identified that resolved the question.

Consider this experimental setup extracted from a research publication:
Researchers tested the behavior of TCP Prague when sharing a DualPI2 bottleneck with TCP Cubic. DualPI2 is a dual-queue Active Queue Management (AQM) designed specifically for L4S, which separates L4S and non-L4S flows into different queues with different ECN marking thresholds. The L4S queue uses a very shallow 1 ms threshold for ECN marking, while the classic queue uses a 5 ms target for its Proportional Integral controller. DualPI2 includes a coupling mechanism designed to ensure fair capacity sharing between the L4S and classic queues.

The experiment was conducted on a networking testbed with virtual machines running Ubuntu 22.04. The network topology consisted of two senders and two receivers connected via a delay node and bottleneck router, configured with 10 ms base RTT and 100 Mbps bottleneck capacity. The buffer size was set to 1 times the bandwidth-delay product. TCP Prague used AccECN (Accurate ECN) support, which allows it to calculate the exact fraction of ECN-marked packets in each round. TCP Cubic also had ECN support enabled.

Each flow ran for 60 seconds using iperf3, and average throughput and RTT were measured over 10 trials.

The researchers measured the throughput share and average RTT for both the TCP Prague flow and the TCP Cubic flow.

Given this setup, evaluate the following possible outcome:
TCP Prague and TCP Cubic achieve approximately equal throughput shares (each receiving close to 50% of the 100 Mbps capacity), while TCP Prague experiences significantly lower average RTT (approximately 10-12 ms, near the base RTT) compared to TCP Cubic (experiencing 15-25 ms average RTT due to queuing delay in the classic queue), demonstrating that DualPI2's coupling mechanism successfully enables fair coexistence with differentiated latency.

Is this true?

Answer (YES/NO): NO